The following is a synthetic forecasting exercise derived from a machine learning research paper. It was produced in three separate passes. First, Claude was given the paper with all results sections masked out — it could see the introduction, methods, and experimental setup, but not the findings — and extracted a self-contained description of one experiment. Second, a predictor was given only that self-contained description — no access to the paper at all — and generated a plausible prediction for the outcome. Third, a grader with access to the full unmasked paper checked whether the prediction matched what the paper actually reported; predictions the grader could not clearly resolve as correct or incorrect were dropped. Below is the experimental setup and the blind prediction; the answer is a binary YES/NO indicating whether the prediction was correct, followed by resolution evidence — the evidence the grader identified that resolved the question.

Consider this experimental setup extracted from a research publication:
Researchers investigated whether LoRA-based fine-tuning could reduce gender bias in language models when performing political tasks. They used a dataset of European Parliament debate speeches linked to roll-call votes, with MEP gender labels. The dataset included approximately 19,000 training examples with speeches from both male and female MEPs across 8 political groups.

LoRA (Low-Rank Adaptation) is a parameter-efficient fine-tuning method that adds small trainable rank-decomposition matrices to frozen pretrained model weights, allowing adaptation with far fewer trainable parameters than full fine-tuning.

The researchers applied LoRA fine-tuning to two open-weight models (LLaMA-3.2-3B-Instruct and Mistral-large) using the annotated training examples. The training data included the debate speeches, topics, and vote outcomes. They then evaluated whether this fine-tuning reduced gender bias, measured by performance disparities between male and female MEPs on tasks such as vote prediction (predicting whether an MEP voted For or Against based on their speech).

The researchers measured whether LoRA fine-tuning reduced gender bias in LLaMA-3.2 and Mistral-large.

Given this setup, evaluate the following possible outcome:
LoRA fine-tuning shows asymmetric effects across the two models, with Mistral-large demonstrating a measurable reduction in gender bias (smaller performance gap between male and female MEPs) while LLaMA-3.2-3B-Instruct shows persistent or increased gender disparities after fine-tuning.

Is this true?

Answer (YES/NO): NO